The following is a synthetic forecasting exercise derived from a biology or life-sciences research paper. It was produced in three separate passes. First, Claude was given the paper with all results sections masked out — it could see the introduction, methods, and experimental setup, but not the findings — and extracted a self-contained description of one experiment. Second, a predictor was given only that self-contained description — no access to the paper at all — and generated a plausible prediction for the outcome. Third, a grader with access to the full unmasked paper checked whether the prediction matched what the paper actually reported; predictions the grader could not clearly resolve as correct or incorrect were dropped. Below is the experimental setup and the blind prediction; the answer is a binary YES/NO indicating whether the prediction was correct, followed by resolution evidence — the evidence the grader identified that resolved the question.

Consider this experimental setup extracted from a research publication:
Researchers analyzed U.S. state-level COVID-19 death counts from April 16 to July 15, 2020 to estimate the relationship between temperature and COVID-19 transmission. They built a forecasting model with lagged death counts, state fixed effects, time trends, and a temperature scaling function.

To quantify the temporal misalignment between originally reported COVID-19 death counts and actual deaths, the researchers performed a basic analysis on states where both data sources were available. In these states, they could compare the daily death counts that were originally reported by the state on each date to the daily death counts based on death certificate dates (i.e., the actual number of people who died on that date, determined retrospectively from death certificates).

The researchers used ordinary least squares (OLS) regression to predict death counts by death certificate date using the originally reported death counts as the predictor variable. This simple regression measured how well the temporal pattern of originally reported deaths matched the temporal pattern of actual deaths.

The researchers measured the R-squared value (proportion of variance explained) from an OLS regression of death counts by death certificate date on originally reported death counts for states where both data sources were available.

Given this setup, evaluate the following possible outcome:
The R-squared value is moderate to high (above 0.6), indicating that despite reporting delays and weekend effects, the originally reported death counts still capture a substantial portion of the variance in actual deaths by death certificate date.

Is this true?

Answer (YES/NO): NO